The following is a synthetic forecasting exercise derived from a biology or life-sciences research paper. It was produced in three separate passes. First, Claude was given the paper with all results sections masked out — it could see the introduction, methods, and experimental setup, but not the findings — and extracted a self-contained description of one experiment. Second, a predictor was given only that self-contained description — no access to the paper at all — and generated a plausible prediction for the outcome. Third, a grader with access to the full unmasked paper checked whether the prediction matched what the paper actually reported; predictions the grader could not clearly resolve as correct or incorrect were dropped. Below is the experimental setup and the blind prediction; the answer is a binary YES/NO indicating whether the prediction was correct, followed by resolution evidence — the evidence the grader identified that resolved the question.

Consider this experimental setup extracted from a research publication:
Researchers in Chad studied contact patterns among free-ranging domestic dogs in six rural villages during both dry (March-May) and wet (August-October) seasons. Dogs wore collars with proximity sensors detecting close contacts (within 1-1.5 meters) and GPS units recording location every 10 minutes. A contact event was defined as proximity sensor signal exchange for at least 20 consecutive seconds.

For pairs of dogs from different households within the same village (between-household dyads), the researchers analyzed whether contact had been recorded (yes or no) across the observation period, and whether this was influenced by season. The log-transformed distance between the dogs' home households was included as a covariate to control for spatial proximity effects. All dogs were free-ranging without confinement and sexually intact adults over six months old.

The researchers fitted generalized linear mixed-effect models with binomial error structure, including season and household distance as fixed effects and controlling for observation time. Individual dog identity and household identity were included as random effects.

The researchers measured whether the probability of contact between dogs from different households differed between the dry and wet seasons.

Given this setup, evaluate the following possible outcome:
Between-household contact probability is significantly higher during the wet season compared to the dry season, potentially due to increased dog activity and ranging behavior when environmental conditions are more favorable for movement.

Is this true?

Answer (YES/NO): YES